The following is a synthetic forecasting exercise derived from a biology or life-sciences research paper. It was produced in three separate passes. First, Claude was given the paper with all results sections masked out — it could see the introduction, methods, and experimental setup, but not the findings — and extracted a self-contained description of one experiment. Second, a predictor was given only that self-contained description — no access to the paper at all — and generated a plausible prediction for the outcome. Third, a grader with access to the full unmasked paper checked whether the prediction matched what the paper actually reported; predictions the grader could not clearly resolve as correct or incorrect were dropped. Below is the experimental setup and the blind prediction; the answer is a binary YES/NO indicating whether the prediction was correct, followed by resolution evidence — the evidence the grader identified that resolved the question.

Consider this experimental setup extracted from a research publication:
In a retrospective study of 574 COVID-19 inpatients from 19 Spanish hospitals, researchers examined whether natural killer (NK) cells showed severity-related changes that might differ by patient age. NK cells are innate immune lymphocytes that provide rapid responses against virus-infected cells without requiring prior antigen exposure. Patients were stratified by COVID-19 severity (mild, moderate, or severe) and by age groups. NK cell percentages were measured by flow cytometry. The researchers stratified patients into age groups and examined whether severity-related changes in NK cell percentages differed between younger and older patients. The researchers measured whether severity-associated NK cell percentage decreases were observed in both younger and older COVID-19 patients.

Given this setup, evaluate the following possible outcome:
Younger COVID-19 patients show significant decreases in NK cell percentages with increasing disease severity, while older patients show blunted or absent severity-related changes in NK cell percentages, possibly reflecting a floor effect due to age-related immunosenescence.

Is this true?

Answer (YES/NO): NO